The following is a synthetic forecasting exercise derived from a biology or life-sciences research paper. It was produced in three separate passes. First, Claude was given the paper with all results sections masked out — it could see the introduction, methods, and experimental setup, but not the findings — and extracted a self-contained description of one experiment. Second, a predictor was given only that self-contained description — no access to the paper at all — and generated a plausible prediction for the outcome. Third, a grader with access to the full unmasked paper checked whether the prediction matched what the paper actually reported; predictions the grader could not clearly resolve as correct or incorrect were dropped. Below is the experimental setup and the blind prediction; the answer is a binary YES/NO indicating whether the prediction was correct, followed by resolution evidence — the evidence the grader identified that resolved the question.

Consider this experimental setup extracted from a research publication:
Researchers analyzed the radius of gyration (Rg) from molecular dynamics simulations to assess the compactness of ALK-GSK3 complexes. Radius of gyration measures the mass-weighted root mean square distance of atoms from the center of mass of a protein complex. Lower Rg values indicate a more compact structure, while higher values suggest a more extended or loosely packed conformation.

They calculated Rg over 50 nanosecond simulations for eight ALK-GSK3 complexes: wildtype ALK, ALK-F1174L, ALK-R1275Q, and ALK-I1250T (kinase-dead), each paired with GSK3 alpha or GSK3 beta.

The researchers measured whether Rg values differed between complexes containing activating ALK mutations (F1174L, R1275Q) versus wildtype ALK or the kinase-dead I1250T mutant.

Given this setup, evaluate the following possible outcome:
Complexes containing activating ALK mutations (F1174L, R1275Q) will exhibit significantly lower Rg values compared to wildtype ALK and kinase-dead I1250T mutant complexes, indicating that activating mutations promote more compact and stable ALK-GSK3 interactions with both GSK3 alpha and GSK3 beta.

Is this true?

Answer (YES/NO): NO